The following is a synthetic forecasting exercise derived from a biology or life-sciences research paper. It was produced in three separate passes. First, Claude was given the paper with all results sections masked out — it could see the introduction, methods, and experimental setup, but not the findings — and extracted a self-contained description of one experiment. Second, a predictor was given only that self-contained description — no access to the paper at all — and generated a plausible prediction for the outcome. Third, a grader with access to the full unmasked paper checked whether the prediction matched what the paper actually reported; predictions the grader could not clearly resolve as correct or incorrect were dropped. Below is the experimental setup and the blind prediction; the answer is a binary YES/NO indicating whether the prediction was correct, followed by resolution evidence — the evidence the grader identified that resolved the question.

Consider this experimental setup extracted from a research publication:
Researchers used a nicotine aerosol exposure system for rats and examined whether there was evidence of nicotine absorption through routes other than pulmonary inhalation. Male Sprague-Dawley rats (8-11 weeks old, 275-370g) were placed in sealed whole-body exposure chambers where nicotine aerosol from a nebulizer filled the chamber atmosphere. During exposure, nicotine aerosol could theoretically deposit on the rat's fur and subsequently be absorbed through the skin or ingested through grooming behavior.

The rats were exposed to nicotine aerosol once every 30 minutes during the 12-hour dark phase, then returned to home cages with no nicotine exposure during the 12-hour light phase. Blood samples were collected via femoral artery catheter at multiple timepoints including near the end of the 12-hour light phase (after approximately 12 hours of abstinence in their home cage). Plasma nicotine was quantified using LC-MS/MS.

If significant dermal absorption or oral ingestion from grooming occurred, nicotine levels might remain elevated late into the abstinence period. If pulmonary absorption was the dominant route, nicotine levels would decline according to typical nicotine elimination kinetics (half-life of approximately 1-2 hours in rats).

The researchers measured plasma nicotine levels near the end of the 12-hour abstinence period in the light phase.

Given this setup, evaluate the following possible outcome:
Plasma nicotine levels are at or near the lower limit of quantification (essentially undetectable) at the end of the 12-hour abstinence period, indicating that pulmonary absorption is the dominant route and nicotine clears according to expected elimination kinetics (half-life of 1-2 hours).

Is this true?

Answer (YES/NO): NO